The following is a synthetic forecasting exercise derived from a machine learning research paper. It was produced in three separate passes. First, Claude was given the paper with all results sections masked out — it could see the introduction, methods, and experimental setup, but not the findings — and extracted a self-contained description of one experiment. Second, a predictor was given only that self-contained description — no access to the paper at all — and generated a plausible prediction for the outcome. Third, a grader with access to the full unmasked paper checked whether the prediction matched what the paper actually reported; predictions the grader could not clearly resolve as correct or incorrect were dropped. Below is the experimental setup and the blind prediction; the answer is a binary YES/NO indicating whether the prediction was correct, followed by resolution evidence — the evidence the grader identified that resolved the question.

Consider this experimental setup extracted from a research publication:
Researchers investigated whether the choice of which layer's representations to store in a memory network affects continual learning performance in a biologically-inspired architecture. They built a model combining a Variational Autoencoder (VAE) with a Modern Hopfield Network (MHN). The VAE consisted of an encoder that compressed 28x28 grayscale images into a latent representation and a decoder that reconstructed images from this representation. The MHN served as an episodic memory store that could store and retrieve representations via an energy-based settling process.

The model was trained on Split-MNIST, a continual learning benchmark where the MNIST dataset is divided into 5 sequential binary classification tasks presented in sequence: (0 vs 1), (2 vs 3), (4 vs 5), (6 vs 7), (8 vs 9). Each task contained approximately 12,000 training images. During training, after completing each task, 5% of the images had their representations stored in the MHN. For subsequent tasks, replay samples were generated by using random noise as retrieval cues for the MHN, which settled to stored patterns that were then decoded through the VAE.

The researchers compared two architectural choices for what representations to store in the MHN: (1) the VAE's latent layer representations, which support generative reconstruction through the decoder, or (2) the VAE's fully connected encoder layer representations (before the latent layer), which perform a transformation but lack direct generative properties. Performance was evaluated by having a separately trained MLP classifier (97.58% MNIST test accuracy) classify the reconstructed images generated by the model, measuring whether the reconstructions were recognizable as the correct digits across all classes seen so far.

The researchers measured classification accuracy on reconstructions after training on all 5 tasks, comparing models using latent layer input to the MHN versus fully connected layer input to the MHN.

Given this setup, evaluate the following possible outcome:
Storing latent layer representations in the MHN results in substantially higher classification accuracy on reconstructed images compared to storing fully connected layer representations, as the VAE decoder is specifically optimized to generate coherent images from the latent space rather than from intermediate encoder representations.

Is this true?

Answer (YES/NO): YES